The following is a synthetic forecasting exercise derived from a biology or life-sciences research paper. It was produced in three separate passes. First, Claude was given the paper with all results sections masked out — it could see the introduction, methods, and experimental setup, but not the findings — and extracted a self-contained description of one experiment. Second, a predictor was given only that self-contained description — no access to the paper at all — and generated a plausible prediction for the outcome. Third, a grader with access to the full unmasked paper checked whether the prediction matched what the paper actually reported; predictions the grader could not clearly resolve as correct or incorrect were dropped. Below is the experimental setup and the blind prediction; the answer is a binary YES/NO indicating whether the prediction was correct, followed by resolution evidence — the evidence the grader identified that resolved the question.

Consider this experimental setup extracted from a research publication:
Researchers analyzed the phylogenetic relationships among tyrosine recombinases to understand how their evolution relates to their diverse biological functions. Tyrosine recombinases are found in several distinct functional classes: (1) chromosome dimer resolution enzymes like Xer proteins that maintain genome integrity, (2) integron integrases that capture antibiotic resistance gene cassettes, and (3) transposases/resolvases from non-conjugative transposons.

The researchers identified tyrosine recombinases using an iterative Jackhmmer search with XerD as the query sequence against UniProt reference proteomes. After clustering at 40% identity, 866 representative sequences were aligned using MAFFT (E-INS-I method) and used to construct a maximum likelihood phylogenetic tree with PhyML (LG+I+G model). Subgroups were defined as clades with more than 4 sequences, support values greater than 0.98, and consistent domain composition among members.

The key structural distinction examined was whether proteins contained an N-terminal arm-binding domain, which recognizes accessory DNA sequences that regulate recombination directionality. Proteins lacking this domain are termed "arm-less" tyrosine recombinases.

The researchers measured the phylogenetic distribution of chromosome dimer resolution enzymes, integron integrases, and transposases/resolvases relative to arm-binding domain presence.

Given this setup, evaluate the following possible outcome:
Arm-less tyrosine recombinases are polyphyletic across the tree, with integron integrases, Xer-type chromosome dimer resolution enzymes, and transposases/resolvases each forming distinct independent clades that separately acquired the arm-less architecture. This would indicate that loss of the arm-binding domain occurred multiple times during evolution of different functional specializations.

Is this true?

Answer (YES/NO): NO